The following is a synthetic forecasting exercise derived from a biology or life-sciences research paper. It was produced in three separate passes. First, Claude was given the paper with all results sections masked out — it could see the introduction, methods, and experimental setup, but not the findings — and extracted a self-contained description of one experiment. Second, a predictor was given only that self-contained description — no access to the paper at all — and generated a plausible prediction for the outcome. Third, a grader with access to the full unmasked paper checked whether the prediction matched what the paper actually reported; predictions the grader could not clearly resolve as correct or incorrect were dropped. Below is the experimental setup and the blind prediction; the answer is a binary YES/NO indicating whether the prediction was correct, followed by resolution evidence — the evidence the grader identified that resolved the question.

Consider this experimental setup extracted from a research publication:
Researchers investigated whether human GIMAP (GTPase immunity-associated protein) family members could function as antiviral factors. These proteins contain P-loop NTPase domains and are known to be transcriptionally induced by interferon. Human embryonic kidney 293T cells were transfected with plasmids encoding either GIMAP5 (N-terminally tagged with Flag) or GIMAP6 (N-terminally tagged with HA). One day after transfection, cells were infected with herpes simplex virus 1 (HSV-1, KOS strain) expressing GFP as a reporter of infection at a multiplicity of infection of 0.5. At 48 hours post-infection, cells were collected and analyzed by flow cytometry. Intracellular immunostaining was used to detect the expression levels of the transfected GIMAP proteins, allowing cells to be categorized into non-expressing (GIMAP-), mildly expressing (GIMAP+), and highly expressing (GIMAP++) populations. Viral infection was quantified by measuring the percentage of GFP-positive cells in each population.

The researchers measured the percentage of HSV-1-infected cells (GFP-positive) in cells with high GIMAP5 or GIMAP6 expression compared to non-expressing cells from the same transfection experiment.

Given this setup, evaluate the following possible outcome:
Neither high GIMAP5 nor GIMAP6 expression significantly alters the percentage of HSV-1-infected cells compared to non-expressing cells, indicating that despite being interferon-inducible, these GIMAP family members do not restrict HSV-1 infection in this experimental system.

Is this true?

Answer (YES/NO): NO